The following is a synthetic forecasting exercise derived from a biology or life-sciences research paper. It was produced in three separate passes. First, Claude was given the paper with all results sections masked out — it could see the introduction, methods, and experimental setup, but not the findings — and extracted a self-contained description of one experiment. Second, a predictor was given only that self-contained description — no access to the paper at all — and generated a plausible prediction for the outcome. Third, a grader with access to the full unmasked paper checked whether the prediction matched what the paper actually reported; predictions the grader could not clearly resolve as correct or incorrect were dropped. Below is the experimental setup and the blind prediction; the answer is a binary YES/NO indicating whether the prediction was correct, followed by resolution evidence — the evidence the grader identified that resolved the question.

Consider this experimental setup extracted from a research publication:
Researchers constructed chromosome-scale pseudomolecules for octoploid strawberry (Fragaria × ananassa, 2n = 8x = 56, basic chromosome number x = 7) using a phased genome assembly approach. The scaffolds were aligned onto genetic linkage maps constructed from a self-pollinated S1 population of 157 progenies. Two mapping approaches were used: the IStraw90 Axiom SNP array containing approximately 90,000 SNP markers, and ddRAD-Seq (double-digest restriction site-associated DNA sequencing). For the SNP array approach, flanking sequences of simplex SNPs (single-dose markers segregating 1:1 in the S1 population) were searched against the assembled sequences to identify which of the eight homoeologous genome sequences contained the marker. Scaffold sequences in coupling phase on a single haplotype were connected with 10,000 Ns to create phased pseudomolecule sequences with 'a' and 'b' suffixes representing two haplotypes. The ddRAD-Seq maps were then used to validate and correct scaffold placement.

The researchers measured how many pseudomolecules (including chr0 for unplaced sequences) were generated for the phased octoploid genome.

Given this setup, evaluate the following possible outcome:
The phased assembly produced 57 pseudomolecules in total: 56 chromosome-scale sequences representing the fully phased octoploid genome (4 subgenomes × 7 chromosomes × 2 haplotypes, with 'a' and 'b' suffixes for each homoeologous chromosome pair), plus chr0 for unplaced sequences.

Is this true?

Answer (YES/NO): NO